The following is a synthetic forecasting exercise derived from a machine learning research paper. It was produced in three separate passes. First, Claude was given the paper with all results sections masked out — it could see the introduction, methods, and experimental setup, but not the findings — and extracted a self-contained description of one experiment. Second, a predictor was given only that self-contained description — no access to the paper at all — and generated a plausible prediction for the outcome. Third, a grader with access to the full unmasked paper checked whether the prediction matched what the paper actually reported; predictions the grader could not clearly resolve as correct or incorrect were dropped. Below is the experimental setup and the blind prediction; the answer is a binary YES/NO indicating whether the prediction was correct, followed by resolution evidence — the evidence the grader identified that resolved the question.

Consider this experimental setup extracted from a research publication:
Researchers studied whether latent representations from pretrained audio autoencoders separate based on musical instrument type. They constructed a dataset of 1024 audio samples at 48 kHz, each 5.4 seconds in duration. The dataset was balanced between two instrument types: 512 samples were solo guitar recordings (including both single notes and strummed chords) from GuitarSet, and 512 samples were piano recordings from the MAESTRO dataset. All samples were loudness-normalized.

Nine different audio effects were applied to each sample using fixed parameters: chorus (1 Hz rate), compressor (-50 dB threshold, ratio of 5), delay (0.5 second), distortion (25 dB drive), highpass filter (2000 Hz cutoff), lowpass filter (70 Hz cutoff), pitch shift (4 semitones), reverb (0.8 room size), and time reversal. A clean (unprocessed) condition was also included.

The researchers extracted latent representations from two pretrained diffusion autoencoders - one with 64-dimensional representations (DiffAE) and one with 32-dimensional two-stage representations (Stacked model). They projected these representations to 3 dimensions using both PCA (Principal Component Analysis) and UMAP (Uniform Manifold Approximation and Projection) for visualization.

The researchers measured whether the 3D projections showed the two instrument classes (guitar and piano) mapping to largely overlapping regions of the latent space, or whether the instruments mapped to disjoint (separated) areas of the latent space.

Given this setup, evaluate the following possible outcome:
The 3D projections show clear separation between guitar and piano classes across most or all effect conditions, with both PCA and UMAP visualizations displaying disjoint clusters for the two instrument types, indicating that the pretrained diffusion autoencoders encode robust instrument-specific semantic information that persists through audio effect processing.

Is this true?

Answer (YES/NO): YES